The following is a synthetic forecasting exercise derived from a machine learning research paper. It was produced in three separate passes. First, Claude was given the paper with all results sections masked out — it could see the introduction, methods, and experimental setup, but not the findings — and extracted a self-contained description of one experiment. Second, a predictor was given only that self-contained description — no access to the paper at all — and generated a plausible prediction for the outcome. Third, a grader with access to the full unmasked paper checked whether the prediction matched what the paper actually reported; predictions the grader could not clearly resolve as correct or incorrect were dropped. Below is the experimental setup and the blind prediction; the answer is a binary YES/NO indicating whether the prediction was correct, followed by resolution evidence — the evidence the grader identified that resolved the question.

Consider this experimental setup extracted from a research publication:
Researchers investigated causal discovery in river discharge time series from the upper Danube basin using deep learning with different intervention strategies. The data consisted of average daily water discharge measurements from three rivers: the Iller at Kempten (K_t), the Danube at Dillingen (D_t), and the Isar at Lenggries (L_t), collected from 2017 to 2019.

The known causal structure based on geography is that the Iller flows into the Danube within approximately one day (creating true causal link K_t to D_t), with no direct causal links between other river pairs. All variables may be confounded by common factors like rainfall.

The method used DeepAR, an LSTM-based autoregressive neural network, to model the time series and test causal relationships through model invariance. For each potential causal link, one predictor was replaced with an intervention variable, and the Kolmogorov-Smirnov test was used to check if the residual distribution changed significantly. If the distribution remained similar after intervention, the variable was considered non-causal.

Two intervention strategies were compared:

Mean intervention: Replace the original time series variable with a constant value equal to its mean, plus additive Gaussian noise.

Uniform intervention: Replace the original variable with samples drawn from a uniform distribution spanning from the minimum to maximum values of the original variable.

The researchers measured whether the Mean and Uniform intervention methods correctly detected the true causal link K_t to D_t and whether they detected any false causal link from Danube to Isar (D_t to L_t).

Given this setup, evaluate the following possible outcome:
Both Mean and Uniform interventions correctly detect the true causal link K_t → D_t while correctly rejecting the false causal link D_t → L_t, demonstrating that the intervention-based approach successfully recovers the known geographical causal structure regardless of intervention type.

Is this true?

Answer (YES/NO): NO